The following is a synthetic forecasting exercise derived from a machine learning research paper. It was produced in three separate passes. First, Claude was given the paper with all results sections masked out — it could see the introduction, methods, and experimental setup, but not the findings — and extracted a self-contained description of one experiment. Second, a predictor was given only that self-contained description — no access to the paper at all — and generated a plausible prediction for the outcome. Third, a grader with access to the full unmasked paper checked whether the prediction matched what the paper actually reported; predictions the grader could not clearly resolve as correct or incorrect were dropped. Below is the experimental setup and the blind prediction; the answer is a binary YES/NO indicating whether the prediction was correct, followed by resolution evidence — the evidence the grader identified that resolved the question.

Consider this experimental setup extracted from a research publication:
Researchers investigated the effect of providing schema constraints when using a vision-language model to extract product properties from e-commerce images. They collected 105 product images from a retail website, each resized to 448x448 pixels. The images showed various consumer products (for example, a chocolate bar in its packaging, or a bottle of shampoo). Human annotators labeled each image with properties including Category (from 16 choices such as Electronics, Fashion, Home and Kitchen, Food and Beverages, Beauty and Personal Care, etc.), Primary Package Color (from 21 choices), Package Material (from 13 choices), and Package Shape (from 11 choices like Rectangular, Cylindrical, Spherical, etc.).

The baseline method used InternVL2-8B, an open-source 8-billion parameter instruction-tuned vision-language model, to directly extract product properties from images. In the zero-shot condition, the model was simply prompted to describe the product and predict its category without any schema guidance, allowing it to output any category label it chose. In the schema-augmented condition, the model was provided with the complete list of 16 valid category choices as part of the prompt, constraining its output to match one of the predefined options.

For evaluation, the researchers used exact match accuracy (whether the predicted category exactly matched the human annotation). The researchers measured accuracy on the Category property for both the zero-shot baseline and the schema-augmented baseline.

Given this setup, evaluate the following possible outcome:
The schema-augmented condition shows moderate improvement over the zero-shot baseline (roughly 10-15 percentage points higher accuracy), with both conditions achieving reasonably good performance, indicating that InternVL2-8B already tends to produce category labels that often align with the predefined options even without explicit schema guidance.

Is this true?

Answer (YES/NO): NO